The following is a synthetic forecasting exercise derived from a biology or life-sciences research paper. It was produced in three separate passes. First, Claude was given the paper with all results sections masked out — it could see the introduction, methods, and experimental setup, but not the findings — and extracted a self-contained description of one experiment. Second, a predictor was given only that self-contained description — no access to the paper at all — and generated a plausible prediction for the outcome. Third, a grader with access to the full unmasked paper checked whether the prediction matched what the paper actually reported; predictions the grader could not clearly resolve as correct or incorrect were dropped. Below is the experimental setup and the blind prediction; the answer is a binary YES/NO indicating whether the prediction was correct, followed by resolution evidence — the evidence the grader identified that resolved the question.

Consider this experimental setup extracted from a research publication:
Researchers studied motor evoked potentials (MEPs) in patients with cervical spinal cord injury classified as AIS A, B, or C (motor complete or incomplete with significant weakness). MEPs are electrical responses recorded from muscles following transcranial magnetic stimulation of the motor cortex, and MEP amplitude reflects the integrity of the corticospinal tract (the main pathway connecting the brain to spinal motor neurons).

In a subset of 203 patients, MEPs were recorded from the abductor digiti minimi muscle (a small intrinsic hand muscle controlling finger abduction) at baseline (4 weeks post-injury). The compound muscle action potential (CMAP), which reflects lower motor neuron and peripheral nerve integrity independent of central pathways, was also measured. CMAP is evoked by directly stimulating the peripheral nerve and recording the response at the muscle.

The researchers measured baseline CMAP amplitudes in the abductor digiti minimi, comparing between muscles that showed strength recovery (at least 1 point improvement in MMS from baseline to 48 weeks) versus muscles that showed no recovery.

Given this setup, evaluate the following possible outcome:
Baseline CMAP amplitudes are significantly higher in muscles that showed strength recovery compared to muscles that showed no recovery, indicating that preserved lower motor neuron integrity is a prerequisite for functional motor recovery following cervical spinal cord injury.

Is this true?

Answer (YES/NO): NO